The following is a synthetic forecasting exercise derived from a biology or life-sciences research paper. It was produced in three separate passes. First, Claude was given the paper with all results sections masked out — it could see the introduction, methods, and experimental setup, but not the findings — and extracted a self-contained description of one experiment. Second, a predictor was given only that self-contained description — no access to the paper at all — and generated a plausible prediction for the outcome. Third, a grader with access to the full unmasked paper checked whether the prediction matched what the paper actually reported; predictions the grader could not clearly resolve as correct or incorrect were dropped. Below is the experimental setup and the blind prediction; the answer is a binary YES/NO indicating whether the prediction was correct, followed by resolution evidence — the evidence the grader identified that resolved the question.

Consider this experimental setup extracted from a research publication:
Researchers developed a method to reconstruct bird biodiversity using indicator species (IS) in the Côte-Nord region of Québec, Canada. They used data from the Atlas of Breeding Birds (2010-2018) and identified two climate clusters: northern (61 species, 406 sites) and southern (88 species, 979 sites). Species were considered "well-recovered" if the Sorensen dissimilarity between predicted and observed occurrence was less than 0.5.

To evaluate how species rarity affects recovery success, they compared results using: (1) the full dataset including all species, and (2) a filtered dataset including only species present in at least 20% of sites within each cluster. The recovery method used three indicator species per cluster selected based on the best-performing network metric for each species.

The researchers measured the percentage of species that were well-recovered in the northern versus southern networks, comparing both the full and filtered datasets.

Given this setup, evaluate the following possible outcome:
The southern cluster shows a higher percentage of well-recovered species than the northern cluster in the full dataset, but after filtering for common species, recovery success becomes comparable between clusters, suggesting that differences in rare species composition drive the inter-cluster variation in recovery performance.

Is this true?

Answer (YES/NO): NO